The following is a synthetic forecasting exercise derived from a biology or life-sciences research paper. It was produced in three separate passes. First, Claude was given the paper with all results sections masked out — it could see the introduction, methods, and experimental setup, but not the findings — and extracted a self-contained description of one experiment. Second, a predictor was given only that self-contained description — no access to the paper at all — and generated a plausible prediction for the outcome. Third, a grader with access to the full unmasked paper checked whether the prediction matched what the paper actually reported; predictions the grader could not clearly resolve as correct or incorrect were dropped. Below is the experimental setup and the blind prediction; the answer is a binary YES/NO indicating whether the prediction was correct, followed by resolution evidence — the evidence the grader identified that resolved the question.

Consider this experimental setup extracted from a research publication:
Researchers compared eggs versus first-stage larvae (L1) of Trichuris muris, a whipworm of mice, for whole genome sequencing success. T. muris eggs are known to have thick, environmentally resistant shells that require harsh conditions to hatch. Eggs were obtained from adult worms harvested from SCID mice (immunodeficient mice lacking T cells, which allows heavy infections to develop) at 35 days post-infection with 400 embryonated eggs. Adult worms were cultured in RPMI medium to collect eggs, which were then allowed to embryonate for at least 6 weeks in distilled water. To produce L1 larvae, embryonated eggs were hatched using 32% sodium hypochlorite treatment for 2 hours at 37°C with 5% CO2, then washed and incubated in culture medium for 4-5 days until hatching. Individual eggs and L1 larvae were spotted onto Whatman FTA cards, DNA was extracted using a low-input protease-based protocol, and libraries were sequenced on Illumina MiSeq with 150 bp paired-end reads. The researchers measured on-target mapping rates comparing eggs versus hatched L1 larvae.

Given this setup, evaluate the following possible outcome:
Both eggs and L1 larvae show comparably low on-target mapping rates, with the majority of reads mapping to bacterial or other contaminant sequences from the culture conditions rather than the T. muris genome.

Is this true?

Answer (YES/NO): NO